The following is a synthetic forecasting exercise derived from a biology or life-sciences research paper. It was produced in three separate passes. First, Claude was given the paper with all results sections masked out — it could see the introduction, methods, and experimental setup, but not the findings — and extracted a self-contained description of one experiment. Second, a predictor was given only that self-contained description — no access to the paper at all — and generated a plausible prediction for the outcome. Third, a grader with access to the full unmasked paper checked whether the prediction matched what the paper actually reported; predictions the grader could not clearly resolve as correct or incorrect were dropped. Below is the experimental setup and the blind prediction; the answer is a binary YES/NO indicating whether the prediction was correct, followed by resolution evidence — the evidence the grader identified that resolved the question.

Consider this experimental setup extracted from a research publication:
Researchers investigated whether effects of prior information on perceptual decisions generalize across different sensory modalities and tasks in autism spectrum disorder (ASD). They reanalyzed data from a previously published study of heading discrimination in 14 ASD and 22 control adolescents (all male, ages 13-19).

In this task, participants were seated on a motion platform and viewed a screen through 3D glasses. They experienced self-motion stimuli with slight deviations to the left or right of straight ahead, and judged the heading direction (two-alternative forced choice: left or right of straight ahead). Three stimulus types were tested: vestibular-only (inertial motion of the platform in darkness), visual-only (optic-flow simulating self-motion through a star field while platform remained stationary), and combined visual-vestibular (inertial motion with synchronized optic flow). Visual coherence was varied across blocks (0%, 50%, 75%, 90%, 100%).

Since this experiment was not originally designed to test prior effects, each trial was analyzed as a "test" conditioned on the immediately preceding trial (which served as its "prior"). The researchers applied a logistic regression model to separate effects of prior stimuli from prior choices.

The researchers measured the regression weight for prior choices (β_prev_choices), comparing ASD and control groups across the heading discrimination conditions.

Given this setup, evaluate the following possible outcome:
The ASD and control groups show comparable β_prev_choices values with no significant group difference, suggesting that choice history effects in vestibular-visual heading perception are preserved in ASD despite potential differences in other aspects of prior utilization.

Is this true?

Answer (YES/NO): NO